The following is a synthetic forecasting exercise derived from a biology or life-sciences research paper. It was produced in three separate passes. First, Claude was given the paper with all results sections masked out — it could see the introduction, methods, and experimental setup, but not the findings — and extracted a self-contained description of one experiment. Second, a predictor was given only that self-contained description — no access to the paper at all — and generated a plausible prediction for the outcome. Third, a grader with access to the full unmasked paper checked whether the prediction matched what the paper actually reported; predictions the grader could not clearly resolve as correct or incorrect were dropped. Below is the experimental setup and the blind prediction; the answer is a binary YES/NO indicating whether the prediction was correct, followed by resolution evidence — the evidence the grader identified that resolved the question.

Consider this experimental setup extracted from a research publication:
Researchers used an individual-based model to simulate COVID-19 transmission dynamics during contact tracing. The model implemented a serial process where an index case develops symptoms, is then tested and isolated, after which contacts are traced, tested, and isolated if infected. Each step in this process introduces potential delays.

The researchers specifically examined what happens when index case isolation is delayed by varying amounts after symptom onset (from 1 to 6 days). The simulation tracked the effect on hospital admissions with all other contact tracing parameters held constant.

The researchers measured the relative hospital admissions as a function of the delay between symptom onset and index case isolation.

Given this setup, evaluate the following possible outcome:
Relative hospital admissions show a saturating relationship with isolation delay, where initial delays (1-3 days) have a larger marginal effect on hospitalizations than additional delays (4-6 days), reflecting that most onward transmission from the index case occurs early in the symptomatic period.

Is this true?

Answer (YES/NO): NO